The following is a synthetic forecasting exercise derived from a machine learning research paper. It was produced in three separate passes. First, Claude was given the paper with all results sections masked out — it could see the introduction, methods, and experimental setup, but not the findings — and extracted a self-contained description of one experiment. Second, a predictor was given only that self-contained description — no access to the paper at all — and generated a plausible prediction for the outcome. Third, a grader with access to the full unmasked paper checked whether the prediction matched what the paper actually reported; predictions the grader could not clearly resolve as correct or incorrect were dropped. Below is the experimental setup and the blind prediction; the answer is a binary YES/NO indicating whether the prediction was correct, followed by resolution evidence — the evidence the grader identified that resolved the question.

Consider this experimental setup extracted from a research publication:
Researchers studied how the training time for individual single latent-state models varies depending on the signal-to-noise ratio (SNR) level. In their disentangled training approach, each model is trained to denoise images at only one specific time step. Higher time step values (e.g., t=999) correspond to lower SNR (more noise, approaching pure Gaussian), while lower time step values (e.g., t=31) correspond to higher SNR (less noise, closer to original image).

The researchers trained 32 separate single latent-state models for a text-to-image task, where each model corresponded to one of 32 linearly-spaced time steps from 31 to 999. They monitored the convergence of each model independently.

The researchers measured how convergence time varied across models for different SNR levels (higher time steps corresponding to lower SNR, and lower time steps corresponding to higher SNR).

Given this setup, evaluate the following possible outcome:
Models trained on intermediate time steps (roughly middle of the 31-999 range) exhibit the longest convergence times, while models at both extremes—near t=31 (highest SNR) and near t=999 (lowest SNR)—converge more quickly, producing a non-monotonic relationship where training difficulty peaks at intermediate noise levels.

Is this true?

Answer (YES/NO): NO